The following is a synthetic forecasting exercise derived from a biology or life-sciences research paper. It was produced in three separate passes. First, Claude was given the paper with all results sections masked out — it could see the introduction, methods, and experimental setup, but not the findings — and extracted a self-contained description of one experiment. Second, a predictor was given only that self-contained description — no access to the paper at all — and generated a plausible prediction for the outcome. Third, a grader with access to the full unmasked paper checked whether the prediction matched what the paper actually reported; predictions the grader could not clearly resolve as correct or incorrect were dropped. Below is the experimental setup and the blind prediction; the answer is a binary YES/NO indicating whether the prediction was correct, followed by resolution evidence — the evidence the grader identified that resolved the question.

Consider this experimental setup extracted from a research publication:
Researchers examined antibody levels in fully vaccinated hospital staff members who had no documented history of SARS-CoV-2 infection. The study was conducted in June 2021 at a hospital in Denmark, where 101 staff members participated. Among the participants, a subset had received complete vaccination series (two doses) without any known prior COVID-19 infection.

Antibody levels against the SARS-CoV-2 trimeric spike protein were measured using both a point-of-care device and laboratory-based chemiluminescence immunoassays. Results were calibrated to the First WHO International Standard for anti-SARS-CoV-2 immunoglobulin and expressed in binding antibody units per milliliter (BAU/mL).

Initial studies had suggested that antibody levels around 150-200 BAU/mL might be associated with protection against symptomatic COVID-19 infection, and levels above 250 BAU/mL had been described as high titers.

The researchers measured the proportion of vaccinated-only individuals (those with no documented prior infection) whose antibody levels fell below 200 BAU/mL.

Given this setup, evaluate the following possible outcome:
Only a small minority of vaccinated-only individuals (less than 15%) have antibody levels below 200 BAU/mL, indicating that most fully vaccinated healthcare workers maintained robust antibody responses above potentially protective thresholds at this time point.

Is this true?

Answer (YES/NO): NO